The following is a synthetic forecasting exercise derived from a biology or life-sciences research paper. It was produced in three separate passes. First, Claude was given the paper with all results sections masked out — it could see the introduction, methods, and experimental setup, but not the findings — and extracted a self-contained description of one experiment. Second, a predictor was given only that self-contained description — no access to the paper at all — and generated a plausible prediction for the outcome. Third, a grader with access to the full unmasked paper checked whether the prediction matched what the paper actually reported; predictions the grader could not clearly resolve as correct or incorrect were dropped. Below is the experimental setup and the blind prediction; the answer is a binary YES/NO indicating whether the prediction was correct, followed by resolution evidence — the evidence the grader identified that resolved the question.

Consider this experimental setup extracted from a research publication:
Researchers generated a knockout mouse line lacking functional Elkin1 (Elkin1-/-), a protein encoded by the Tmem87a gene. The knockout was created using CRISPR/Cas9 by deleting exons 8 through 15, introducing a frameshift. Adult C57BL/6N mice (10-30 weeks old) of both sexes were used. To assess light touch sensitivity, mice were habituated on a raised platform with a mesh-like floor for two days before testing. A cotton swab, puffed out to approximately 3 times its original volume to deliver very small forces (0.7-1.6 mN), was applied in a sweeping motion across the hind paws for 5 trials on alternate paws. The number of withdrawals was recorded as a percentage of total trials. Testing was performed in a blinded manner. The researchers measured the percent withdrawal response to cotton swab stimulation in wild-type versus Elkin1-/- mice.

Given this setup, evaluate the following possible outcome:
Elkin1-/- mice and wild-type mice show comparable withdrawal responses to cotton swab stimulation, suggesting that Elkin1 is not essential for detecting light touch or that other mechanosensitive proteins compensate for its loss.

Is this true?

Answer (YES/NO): NO